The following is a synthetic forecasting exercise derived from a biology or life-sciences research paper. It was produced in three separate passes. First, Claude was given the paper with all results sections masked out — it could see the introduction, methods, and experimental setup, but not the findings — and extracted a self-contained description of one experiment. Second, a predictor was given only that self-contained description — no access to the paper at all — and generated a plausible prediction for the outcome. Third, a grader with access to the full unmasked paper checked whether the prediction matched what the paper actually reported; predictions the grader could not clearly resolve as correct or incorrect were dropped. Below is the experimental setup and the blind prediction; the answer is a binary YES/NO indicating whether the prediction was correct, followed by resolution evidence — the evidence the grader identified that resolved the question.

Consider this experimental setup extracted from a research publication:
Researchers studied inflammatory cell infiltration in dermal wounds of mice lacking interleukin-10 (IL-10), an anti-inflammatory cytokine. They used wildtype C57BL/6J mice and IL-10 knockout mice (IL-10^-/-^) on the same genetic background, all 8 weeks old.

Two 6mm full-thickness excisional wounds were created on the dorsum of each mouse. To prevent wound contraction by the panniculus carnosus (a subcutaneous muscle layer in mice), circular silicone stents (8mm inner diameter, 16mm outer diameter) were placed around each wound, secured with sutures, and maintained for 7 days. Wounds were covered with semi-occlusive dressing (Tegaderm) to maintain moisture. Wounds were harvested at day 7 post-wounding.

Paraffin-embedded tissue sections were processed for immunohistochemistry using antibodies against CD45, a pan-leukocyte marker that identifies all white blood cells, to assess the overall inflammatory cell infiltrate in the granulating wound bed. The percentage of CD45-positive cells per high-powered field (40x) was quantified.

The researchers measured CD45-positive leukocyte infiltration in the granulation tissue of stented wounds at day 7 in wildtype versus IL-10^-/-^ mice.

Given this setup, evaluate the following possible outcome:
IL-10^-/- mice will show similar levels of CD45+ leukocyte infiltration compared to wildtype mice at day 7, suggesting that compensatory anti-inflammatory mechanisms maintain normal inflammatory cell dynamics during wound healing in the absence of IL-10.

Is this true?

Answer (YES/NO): NO